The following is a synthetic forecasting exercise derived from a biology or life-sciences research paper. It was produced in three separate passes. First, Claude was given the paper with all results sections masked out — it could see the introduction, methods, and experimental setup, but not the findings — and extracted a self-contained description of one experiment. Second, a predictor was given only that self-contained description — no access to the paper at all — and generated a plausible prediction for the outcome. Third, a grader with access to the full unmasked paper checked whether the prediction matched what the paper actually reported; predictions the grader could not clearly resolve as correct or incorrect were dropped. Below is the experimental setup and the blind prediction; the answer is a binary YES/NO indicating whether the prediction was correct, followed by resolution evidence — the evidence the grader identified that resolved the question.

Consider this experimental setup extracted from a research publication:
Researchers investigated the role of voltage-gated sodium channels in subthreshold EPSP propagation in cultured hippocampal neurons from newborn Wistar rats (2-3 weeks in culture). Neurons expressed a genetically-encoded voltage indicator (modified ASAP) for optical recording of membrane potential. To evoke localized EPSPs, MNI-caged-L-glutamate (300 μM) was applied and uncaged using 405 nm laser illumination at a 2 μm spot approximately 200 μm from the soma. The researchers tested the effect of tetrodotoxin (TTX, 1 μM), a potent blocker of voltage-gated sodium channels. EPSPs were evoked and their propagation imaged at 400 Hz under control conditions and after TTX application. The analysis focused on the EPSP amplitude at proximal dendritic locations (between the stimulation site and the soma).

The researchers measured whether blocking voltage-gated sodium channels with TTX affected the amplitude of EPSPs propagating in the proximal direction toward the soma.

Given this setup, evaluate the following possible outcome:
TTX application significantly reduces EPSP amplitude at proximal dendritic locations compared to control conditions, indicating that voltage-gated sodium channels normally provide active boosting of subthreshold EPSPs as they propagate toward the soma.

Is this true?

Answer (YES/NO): NO